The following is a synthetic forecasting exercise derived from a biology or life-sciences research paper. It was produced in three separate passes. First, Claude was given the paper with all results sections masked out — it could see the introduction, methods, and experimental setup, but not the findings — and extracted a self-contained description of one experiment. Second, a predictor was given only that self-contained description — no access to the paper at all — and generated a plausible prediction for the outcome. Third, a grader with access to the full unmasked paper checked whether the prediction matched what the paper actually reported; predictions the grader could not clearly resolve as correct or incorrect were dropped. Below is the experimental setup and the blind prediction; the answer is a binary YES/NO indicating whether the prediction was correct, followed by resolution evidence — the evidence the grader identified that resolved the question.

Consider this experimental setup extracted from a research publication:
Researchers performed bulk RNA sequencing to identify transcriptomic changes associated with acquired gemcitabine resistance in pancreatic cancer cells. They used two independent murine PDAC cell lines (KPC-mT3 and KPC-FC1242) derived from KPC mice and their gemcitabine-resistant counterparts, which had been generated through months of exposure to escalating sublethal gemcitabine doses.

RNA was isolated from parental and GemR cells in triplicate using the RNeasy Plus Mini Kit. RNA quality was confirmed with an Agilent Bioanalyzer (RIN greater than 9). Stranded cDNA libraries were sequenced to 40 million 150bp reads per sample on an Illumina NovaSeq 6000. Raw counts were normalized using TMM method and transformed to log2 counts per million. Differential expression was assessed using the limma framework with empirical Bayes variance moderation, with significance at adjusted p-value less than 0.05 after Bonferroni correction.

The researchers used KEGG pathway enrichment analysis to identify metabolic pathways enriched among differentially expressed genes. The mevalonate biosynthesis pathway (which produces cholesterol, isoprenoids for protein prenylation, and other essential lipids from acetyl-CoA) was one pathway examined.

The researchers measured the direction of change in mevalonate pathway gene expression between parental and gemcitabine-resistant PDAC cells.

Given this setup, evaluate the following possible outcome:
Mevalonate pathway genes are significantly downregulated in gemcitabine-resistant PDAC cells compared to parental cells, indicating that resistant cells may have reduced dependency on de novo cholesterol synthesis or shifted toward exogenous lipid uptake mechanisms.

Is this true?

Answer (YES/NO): YES